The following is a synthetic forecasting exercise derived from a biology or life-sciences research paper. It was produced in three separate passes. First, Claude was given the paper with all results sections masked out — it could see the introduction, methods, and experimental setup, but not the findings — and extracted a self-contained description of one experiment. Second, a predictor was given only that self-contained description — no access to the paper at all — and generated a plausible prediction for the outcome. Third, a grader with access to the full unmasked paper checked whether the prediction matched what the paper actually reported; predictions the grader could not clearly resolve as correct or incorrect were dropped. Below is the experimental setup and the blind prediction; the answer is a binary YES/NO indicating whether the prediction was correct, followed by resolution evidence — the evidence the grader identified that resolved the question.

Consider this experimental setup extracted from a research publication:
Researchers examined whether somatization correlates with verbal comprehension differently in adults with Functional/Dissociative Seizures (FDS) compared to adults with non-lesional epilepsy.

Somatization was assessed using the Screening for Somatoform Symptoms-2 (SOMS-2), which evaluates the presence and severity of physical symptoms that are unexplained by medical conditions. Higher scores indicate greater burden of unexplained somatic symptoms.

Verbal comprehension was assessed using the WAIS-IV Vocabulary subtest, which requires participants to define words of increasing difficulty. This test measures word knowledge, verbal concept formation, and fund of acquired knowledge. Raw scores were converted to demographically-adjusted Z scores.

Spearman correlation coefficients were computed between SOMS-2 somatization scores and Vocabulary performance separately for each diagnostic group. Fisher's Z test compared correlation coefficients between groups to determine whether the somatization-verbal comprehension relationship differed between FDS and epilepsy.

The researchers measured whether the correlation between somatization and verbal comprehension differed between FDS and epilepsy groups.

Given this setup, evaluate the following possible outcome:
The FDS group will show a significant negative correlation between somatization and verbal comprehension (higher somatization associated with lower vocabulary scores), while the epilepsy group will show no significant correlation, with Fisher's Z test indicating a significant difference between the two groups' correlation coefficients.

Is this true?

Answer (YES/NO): NO